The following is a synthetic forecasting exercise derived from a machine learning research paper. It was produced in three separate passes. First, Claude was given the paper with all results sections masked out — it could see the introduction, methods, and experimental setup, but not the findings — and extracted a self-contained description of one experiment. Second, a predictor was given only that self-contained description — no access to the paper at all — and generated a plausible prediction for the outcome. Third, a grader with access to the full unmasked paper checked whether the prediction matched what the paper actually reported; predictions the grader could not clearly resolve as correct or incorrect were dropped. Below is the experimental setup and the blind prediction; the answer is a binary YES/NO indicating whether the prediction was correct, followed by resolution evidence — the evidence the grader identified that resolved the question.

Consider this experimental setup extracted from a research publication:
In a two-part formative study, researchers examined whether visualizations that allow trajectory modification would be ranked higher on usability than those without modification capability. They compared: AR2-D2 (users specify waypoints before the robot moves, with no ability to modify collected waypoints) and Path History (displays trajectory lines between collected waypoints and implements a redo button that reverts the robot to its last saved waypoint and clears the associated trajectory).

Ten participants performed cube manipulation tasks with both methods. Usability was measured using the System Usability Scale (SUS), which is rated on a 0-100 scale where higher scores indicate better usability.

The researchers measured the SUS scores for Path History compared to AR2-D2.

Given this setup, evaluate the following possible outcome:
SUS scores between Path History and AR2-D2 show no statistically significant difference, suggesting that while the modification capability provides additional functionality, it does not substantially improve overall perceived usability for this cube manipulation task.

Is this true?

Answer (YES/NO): YES